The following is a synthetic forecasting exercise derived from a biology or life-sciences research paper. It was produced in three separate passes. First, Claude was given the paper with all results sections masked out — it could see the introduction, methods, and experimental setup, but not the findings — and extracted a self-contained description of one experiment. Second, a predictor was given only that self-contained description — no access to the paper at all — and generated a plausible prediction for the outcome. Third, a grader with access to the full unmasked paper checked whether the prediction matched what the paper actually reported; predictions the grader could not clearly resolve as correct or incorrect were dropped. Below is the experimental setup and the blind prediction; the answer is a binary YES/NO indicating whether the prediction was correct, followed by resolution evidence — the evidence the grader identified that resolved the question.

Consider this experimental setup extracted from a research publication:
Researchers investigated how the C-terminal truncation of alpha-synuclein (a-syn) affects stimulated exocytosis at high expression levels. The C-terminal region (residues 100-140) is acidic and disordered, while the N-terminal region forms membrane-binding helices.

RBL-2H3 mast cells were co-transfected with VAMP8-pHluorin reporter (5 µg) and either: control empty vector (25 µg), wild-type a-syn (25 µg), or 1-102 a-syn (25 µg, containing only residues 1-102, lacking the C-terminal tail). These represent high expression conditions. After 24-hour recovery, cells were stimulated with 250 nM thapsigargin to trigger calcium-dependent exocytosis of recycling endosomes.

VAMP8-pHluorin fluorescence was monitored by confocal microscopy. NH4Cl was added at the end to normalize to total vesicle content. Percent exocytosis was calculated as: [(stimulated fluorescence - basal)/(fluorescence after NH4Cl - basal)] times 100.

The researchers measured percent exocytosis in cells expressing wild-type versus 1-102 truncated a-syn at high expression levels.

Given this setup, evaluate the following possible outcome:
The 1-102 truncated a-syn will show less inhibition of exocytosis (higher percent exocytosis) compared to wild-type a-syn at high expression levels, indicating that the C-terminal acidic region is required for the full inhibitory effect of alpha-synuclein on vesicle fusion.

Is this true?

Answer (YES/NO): NO